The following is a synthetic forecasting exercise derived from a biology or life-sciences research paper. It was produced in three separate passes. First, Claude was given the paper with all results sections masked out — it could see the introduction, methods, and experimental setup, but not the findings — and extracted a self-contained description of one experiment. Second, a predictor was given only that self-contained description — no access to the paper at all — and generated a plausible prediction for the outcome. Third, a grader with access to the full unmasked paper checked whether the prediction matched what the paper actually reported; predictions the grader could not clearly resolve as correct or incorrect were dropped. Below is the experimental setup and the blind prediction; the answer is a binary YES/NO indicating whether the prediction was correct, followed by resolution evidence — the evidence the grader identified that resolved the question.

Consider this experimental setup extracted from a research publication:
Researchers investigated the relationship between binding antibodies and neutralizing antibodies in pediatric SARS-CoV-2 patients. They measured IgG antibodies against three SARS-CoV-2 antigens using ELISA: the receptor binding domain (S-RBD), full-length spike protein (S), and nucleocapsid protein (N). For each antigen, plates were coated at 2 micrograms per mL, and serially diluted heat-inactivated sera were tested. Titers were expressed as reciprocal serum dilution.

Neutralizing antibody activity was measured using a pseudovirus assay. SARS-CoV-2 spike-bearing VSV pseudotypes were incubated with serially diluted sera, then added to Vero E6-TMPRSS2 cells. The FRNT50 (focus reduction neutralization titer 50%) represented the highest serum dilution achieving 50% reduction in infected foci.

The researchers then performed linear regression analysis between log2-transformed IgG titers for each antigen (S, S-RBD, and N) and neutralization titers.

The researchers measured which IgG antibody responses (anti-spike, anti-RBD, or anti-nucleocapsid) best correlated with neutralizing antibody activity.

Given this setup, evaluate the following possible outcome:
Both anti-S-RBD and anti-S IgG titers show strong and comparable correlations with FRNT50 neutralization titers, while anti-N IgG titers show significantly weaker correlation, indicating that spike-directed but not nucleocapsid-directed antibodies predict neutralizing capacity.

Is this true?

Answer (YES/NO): NO